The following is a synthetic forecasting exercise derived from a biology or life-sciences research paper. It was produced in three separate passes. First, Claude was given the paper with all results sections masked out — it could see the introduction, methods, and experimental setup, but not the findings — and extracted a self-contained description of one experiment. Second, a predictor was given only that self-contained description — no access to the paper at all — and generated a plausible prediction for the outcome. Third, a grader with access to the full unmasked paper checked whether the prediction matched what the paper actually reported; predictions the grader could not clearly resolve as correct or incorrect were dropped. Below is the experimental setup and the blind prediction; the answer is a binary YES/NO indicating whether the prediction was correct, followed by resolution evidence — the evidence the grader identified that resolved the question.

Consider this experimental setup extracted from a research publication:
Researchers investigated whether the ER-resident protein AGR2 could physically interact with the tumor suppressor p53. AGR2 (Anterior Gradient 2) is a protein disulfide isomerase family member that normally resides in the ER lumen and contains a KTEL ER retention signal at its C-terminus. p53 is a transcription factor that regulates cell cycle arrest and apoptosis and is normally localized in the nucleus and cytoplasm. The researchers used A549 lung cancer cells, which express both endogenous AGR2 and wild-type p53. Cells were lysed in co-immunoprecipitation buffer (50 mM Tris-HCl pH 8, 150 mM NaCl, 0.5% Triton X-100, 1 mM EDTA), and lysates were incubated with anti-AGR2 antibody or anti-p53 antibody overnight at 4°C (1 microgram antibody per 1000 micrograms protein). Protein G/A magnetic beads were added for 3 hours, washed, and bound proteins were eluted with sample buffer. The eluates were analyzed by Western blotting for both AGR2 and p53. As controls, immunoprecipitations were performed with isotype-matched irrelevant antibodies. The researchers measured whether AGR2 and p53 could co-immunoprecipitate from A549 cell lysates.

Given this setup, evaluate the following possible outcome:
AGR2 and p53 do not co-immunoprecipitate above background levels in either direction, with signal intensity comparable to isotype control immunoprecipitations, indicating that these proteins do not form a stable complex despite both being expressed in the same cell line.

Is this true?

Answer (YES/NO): NO